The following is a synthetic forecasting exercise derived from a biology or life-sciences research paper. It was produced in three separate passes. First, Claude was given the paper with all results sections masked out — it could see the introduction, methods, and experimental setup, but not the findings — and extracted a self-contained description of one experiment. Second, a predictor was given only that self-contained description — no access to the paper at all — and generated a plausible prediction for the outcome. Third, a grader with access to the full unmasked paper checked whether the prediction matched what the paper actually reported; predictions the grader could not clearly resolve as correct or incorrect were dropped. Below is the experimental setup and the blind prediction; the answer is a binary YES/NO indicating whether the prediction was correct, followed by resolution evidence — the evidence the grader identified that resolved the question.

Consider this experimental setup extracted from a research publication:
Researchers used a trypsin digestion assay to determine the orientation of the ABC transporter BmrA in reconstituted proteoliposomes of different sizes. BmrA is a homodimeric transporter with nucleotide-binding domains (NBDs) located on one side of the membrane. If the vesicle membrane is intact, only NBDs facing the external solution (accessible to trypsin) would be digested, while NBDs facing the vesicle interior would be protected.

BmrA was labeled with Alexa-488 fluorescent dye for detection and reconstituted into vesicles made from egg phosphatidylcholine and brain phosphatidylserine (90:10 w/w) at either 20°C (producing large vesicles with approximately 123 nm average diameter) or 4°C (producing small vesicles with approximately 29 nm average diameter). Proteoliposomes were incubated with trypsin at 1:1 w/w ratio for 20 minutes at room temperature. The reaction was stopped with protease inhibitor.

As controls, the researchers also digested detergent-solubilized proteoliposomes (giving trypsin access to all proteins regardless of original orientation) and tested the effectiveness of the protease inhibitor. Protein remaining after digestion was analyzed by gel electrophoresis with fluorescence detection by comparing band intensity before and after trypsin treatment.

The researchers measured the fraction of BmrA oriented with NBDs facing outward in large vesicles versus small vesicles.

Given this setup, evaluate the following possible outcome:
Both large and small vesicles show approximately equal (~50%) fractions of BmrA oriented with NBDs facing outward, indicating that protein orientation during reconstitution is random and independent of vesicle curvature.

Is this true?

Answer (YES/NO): NO